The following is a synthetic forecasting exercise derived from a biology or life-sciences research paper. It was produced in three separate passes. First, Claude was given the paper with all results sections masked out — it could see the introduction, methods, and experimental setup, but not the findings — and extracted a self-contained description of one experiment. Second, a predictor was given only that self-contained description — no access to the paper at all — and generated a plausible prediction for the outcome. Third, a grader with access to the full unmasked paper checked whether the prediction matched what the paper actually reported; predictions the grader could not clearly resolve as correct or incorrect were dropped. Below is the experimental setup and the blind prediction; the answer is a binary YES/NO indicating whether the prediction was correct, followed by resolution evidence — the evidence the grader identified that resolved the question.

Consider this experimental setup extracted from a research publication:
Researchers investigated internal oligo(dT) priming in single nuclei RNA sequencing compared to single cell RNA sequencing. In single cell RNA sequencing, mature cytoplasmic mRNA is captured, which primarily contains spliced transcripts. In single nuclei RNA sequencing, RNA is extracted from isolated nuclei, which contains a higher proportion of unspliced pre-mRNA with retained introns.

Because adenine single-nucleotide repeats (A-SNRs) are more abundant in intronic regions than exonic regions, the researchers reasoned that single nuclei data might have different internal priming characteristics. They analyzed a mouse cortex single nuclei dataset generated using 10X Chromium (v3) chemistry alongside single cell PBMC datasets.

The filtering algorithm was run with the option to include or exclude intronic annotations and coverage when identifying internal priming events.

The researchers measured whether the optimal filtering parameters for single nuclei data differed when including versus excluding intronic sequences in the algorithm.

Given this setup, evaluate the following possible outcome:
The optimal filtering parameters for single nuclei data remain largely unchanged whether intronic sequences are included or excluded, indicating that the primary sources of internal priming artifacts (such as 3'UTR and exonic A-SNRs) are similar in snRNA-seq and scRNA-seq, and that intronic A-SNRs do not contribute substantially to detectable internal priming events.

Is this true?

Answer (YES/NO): NO